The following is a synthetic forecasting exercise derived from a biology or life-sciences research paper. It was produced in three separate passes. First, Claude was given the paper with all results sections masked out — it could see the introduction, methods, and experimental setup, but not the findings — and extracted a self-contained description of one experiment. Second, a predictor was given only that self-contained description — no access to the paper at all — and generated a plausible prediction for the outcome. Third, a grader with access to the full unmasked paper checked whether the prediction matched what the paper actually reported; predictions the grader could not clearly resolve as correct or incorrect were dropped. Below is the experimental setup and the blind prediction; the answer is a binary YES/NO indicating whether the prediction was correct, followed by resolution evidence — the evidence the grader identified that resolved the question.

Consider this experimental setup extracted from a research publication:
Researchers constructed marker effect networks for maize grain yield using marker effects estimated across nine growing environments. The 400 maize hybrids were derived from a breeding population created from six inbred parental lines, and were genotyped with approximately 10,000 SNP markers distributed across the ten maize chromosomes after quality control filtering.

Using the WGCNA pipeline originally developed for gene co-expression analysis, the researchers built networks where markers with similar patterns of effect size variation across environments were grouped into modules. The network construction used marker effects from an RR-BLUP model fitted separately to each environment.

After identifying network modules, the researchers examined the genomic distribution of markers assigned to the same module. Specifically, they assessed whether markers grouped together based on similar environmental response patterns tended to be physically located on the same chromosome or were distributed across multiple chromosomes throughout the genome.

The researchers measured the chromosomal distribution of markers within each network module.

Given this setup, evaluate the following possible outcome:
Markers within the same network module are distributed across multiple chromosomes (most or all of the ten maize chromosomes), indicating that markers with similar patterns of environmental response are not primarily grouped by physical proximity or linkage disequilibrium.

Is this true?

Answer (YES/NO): YES